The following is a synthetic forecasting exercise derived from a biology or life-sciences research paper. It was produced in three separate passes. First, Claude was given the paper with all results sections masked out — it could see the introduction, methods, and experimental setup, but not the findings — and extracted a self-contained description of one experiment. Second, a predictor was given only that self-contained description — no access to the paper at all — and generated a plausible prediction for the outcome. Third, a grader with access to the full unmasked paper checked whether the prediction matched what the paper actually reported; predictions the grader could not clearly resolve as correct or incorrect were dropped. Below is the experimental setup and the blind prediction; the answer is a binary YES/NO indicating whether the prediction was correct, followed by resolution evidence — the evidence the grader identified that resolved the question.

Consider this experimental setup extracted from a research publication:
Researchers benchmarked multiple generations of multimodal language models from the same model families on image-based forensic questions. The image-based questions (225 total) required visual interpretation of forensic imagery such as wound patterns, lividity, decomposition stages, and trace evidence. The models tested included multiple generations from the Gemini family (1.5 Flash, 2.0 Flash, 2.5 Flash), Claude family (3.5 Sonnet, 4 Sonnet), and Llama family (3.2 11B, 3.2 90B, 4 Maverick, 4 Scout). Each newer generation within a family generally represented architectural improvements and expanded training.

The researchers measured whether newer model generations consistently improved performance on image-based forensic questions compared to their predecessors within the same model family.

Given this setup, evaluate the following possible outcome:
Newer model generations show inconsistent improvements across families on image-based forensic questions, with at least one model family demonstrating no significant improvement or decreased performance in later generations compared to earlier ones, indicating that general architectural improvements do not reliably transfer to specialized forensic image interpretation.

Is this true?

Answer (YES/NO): YES